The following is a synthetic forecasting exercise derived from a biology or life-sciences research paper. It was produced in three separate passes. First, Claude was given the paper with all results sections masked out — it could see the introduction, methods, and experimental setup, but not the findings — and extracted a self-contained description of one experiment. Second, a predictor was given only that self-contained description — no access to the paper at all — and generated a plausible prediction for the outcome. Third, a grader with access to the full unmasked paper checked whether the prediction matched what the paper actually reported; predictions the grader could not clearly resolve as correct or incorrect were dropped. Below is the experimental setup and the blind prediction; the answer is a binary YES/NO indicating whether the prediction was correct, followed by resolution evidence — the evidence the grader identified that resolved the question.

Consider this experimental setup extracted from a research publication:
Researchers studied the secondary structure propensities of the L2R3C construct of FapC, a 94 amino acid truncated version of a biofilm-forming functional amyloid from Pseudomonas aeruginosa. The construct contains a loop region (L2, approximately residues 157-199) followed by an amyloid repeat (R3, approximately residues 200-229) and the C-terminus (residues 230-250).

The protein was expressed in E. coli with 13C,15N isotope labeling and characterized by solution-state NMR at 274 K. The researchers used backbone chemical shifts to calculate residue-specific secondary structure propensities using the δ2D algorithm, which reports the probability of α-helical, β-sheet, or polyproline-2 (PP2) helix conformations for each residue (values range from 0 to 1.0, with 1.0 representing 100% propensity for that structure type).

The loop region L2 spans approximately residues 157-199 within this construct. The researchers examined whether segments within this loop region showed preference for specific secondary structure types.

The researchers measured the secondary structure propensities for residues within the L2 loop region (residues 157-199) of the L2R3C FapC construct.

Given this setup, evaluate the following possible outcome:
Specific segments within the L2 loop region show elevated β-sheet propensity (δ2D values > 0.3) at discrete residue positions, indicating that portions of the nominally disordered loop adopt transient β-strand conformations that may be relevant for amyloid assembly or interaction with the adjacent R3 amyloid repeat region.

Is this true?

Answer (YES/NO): NO